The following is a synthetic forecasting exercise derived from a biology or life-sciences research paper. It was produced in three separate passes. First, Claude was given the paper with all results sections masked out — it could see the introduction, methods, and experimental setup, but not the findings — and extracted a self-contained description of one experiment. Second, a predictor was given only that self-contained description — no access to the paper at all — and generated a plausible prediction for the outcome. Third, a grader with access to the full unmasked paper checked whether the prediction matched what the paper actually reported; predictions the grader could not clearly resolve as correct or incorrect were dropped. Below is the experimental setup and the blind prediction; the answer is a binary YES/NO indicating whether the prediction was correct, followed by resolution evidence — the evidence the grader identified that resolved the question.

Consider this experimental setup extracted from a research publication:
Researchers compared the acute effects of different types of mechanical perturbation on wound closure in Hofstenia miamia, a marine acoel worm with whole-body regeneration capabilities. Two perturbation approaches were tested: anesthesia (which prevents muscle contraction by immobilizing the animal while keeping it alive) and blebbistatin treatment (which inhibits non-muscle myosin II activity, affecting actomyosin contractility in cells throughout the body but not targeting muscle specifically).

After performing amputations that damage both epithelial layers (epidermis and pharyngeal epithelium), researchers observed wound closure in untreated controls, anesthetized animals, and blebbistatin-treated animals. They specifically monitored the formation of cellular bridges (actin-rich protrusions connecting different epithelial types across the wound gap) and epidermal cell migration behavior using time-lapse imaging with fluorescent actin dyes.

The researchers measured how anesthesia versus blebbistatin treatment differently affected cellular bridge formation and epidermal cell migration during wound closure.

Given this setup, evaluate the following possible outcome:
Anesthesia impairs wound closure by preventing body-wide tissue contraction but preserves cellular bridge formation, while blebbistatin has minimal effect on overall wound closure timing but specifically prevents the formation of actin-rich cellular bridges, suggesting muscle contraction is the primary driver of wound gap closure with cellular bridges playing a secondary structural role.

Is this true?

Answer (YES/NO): NO